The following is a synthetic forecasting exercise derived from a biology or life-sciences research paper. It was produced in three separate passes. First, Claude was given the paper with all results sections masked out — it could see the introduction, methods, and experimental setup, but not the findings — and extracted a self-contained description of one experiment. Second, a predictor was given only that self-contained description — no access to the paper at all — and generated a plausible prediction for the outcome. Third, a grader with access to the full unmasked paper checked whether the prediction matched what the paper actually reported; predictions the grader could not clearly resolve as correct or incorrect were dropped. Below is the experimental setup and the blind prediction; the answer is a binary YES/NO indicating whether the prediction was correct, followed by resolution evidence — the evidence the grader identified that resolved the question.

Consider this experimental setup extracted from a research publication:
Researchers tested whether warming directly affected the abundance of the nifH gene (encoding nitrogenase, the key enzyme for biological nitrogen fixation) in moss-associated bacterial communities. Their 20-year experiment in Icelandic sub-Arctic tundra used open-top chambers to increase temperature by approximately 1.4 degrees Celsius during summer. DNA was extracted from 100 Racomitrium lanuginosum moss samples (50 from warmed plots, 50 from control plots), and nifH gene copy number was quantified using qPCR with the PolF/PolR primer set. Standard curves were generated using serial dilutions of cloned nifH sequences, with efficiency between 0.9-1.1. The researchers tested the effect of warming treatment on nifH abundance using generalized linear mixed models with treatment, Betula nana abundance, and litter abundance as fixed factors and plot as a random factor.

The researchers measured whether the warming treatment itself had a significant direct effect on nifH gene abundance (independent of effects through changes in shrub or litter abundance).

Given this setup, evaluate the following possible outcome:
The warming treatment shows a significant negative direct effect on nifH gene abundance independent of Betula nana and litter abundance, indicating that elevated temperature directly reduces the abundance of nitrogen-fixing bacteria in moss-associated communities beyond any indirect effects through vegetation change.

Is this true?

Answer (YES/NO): NO